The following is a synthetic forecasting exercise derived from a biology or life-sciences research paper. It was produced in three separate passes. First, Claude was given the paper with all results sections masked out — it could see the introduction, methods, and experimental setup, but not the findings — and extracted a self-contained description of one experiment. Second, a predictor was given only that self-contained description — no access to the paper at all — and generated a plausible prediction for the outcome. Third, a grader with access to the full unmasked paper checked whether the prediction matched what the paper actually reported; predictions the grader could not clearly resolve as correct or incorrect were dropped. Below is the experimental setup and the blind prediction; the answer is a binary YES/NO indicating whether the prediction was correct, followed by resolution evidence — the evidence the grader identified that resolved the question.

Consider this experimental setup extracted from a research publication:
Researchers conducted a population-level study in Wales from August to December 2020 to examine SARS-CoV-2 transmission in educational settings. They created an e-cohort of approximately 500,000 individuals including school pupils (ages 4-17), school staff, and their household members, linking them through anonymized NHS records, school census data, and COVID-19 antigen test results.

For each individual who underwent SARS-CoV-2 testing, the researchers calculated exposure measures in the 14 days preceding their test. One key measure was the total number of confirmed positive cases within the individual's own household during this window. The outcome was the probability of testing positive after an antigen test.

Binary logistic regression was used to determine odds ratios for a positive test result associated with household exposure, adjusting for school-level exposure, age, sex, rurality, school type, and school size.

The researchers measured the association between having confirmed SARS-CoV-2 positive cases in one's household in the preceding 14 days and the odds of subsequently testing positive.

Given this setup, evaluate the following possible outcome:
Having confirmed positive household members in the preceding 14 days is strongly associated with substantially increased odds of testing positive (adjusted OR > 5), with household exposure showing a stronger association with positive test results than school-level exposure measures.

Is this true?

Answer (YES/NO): YES